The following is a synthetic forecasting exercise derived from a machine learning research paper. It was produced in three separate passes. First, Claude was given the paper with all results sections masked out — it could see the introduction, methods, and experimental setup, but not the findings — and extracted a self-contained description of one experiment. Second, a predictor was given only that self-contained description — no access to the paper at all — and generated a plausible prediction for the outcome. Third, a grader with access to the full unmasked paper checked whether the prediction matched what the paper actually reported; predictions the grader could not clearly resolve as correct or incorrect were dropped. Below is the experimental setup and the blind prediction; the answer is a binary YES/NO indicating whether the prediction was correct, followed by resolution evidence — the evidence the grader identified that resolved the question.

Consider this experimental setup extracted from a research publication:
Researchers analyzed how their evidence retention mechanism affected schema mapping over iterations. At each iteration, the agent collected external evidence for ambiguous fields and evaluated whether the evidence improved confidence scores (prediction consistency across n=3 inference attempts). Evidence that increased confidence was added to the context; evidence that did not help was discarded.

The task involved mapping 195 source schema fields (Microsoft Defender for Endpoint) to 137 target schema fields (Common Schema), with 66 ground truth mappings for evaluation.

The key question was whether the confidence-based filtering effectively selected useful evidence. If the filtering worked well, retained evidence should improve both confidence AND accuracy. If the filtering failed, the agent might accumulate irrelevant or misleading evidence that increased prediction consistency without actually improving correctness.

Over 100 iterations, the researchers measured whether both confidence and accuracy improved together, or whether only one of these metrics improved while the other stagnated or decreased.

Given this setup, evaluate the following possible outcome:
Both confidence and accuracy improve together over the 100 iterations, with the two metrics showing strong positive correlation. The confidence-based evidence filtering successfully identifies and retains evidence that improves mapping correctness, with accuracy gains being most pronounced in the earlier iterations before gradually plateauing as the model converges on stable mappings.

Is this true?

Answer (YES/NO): NO